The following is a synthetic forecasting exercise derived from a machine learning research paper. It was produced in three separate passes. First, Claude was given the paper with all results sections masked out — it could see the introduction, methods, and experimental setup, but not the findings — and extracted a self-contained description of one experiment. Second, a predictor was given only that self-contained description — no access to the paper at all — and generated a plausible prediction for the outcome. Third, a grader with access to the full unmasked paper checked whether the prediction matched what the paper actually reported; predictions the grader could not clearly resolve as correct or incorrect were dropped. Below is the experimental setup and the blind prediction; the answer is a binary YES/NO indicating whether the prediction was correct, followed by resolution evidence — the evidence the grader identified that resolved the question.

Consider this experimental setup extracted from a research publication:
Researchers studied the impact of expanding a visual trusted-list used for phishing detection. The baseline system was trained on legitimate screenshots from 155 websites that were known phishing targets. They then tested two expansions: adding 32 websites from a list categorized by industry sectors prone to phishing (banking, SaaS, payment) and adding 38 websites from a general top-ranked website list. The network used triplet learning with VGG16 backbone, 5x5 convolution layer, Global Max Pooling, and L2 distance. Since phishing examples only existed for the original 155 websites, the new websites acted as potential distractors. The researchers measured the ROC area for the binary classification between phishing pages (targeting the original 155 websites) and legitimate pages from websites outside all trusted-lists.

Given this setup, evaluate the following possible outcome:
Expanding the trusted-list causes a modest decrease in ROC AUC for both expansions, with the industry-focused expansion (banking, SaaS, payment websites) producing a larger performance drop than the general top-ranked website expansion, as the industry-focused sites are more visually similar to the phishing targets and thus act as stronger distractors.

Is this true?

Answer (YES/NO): NO